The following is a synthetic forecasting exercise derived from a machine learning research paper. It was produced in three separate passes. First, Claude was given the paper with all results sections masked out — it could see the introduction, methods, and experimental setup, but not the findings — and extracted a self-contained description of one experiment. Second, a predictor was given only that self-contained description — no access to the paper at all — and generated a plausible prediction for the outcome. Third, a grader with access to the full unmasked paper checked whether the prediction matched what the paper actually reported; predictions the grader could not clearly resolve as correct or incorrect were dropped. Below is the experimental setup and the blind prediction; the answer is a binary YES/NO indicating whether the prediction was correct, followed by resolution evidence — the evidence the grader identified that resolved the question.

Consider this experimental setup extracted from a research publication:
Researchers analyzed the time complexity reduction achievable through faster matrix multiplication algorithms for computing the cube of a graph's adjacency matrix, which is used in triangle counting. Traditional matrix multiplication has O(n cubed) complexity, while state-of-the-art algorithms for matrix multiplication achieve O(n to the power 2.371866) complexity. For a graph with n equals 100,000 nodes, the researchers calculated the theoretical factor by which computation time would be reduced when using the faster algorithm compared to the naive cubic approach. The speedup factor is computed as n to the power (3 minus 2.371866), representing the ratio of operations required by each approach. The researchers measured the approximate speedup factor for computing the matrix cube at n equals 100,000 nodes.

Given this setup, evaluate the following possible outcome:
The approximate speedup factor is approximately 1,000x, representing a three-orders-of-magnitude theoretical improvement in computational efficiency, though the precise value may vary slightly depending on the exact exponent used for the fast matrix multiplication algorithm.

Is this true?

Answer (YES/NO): YES